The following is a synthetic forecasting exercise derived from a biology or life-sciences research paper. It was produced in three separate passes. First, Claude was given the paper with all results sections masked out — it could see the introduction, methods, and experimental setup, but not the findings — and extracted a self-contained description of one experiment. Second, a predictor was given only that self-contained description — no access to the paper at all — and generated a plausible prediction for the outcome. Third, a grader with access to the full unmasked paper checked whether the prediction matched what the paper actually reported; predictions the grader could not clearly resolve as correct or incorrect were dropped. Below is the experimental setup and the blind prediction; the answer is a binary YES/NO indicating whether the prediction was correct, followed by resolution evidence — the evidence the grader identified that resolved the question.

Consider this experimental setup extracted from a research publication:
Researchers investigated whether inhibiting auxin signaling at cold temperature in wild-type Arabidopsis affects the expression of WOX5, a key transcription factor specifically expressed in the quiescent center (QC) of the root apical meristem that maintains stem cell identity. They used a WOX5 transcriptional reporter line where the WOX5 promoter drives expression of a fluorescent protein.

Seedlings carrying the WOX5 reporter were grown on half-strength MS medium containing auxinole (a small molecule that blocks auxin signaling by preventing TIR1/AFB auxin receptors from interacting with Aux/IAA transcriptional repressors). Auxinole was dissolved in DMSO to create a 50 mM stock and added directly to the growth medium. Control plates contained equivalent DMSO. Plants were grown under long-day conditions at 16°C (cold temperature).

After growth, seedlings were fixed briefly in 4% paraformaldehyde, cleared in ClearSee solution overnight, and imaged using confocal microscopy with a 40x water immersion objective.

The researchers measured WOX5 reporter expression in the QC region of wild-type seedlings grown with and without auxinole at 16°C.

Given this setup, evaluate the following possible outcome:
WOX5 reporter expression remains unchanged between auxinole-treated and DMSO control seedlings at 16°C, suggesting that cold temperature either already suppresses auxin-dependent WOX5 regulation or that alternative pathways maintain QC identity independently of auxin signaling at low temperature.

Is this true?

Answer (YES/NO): NO